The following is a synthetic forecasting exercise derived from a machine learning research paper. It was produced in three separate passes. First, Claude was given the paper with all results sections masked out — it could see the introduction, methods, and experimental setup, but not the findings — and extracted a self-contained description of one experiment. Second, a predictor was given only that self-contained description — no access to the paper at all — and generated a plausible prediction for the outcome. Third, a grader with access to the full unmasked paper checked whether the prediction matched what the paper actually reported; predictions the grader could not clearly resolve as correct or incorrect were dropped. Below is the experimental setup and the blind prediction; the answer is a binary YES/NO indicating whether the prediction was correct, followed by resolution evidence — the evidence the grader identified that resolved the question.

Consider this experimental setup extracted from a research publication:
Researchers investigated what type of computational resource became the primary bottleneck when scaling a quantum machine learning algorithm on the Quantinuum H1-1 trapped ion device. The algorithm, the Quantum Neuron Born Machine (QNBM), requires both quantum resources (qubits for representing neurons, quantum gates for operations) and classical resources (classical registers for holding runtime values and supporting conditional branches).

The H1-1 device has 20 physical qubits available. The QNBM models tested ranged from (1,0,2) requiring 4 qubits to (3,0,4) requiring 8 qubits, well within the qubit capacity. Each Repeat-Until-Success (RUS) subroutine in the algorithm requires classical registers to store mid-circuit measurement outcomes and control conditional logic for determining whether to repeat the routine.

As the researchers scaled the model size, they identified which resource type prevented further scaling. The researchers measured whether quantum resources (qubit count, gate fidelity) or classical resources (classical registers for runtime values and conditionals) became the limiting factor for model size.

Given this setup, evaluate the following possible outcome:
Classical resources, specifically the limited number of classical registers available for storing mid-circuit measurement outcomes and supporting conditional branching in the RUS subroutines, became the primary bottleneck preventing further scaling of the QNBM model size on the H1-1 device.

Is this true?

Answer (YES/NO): YES